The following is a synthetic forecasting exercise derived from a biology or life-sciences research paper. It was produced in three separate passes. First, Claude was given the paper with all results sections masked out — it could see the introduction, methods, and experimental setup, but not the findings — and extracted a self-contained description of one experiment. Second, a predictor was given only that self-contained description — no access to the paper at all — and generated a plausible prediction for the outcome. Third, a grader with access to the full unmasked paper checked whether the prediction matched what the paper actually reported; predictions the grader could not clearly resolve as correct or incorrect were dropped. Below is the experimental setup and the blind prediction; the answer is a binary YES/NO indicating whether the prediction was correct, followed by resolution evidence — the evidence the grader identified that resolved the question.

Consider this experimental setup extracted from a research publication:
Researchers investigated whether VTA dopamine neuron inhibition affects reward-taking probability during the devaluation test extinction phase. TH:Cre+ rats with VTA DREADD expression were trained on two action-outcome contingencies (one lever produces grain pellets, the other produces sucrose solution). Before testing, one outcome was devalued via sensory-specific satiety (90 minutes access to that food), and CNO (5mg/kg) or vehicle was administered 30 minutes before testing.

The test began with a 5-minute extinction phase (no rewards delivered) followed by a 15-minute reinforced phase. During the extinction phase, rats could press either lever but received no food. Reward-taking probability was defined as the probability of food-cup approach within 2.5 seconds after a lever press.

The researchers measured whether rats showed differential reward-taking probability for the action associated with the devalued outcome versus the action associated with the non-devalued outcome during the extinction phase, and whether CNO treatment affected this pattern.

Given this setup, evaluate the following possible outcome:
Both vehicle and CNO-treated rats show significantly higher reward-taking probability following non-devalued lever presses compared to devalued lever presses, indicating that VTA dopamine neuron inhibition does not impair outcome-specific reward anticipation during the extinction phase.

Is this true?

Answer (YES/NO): NO